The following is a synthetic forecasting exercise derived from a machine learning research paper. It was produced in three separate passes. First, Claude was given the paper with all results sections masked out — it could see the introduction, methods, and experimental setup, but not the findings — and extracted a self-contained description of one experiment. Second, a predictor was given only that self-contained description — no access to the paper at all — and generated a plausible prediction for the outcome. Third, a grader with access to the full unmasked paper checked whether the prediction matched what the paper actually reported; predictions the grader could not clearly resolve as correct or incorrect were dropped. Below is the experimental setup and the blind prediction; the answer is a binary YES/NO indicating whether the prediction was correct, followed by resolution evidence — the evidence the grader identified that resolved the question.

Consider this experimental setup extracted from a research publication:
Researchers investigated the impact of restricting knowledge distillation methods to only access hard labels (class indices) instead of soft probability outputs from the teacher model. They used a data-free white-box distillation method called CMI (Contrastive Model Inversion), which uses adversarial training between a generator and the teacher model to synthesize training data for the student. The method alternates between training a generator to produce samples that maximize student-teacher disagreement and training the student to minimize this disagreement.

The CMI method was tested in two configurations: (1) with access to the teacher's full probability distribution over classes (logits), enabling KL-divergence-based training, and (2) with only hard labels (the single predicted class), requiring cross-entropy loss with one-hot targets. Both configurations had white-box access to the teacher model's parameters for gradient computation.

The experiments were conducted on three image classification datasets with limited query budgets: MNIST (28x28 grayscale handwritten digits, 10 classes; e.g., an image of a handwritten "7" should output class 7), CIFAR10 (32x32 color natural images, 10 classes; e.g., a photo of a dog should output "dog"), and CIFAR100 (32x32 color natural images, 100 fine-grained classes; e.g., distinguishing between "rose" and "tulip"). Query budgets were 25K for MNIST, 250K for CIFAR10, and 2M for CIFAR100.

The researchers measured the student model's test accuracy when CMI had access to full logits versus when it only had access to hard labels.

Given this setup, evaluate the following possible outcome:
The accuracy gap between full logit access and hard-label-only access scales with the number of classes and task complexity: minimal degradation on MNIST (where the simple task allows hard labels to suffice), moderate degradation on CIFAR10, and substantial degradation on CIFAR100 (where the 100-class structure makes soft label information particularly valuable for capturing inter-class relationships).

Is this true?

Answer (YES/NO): NO